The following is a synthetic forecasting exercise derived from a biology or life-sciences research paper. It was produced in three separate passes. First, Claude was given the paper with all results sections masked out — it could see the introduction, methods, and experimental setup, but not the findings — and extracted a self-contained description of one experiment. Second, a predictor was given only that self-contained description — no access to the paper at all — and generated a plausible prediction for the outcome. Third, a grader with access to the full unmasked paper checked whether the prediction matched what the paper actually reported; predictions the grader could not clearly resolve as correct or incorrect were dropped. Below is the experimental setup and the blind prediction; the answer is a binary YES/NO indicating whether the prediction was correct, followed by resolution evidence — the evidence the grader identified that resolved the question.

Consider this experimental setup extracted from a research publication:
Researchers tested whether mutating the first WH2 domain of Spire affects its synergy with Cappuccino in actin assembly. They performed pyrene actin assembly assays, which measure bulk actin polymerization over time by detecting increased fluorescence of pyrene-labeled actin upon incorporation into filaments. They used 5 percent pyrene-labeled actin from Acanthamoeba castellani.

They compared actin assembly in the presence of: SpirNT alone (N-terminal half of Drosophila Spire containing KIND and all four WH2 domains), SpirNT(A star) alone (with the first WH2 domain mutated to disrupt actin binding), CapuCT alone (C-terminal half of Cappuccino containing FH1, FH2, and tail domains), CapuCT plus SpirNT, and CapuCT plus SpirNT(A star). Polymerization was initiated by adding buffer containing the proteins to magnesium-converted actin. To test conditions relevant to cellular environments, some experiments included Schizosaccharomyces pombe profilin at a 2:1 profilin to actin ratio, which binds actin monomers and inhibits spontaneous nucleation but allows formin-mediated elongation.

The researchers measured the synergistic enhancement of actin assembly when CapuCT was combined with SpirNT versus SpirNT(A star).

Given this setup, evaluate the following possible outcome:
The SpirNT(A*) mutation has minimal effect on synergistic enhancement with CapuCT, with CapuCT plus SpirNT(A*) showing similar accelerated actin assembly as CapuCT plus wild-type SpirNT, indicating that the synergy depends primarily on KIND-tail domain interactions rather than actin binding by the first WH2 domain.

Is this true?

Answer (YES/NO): NO